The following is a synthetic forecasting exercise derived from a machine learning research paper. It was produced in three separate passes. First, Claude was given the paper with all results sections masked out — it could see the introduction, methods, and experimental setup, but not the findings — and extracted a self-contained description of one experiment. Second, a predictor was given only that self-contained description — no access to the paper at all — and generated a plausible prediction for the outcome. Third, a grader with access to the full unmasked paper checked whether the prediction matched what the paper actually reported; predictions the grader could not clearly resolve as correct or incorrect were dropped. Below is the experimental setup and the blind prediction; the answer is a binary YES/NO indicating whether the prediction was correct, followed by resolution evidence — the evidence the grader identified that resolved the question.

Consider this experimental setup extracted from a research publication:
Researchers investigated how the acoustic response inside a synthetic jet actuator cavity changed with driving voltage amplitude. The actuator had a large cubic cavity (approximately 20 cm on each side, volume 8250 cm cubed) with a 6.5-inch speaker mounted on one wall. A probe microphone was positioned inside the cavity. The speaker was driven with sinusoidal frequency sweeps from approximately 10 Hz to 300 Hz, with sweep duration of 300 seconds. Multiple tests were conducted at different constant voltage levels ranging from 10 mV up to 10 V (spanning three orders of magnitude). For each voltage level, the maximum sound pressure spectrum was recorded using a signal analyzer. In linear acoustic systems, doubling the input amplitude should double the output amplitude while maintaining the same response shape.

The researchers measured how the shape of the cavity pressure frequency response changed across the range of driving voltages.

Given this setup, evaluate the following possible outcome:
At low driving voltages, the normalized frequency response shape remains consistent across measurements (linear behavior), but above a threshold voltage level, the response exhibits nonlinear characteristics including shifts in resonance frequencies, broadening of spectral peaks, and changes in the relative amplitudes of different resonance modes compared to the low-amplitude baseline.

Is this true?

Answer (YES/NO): NO